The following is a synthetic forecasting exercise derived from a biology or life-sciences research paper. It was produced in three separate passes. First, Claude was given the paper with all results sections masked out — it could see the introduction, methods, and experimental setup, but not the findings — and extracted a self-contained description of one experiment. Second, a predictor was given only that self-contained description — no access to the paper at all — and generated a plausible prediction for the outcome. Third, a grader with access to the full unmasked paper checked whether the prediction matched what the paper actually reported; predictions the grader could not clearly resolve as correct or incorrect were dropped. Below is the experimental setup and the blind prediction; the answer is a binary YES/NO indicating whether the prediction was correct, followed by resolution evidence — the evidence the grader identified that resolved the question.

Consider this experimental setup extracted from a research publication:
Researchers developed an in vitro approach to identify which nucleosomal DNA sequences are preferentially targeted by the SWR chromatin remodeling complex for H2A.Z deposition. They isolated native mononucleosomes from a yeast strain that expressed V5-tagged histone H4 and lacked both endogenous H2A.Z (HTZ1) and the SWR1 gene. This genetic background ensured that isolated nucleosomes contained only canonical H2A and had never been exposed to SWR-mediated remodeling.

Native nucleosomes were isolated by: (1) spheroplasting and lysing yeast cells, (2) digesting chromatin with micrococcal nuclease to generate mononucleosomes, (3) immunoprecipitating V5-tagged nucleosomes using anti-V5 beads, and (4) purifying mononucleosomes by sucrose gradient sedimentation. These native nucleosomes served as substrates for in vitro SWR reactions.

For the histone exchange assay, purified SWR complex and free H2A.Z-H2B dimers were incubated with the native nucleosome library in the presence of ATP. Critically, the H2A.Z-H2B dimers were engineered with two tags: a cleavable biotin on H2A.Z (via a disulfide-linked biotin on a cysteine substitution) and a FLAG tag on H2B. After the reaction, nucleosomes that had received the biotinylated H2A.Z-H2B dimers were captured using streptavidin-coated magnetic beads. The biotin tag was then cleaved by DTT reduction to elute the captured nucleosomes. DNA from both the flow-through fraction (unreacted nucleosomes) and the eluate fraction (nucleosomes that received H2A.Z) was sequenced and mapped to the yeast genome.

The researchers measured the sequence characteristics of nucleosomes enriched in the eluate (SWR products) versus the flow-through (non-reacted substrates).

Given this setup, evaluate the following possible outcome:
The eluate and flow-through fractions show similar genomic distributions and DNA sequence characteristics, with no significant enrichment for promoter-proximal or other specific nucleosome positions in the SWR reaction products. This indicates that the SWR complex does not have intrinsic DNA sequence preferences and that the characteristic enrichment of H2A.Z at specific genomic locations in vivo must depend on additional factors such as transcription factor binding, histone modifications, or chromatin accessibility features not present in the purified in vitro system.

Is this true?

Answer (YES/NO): NO